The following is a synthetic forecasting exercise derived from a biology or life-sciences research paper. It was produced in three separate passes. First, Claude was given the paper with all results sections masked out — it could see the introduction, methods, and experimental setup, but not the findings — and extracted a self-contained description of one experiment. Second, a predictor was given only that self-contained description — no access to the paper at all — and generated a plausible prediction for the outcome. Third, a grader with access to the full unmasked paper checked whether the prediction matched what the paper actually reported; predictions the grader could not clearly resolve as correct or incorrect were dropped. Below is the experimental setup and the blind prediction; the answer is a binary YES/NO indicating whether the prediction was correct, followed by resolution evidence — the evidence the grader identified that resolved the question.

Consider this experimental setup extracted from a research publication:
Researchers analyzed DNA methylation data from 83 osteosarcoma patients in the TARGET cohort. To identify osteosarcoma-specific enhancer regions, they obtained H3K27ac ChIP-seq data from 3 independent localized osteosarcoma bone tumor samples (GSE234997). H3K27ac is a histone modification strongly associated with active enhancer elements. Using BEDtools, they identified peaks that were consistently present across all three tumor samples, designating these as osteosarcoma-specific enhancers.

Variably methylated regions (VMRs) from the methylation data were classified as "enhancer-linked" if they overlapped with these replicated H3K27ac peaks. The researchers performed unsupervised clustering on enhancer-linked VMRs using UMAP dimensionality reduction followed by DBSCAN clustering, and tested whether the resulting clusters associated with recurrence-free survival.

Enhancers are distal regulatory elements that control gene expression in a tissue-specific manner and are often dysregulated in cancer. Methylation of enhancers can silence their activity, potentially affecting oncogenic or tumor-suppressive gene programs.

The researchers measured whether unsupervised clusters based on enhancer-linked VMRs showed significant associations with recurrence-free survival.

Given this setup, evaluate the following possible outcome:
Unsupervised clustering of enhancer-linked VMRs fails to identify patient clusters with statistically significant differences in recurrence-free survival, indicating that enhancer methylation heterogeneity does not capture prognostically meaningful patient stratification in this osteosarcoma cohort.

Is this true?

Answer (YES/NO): NO